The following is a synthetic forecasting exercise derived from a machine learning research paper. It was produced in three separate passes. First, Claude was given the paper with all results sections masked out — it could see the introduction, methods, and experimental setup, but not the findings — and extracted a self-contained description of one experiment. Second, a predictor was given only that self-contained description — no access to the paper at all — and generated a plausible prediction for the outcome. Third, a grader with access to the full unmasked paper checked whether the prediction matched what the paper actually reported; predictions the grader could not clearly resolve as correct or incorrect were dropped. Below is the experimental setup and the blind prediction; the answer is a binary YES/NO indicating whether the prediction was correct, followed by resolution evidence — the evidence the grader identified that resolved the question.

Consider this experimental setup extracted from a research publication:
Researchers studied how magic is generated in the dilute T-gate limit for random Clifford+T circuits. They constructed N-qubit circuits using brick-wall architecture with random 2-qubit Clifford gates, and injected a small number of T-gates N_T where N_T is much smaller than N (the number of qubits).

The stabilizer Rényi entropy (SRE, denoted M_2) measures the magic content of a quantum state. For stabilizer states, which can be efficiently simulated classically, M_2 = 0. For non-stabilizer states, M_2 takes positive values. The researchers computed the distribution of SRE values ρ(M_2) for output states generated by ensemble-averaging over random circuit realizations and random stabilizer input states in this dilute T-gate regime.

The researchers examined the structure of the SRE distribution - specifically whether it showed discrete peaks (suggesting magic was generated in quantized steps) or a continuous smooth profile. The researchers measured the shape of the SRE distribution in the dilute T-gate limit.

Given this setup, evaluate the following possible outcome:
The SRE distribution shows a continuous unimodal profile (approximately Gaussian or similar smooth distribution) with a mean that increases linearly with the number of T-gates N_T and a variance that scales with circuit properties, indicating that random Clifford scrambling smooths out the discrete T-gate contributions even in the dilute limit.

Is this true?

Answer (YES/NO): NO